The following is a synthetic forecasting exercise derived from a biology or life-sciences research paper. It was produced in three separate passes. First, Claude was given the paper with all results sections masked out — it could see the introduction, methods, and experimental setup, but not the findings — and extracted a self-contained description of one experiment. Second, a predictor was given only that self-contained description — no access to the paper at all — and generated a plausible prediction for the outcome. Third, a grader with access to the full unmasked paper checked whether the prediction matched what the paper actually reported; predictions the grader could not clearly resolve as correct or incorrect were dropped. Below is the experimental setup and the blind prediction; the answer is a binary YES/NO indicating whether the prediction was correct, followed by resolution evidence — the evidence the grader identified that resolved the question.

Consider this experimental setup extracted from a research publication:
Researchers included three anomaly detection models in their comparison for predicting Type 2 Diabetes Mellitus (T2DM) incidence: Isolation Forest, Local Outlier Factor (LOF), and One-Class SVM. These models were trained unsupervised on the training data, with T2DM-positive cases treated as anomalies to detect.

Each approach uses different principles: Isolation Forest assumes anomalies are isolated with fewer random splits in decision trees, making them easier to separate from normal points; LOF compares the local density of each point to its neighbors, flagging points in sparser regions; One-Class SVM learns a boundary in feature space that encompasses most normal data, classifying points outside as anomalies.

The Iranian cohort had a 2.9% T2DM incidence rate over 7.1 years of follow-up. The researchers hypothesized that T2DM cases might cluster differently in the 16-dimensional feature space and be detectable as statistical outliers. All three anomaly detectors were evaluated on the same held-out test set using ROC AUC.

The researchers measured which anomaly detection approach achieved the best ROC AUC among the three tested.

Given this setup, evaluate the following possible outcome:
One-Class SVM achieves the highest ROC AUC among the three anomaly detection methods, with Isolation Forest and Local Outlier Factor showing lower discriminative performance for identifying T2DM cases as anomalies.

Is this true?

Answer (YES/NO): NO